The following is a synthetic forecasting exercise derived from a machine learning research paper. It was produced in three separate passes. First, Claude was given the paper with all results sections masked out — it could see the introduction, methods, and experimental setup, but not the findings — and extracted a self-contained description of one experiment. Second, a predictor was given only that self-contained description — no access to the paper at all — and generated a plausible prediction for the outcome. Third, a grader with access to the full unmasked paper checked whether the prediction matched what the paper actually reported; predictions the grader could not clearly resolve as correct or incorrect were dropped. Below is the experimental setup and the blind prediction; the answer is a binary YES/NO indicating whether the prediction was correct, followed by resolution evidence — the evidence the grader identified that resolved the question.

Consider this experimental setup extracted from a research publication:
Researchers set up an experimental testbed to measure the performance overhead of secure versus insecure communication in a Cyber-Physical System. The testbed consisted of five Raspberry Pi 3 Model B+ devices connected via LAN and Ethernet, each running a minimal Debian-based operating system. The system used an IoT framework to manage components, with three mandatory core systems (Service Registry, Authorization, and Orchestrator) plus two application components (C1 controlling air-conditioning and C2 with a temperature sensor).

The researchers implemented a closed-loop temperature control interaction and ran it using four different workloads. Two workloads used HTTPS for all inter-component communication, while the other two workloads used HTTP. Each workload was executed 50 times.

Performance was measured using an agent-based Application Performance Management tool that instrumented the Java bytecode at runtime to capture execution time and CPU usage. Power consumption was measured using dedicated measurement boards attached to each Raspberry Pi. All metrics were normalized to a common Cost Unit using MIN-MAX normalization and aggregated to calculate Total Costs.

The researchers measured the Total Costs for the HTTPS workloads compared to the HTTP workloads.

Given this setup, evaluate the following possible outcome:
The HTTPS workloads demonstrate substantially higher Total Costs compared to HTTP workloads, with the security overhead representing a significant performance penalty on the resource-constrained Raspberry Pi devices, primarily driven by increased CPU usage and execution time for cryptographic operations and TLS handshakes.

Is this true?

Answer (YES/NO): NO